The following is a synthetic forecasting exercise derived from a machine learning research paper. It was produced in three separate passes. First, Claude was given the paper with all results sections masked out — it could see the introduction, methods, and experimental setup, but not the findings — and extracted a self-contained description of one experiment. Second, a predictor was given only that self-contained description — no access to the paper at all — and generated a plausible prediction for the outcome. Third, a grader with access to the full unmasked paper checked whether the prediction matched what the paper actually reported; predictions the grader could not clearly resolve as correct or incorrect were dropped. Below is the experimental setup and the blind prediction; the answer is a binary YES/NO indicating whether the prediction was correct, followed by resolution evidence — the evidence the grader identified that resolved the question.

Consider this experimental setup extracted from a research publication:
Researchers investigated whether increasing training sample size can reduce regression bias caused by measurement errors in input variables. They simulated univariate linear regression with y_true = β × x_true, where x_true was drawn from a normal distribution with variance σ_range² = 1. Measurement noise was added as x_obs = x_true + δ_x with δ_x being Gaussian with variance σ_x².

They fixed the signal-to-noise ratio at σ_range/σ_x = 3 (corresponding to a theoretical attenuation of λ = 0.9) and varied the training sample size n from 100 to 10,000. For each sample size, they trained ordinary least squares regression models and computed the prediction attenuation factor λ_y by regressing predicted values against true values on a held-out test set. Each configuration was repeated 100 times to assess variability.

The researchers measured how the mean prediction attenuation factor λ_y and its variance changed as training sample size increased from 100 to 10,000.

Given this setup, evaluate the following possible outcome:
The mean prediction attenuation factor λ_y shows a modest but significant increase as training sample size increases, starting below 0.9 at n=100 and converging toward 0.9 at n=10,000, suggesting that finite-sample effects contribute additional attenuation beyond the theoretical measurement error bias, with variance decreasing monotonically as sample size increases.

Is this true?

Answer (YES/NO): NO